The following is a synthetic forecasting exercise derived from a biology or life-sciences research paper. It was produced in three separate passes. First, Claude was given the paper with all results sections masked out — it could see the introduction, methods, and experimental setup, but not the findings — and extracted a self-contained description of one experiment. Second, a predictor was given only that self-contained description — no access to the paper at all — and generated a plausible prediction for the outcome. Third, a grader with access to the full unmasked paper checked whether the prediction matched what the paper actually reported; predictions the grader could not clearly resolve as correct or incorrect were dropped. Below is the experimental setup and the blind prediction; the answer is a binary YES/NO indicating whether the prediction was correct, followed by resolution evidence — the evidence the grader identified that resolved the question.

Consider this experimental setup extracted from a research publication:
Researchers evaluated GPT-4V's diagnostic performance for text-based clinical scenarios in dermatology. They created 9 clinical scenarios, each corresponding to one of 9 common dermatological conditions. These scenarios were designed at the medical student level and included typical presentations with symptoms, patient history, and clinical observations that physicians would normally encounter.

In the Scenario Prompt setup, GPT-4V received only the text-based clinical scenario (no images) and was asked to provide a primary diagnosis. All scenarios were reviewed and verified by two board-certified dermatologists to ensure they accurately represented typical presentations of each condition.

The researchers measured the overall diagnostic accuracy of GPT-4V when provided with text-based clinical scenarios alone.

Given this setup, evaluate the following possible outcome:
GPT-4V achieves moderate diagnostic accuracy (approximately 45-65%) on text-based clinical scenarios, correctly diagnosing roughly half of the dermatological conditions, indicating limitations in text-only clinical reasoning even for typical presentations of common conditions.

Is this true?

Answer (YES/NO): NO